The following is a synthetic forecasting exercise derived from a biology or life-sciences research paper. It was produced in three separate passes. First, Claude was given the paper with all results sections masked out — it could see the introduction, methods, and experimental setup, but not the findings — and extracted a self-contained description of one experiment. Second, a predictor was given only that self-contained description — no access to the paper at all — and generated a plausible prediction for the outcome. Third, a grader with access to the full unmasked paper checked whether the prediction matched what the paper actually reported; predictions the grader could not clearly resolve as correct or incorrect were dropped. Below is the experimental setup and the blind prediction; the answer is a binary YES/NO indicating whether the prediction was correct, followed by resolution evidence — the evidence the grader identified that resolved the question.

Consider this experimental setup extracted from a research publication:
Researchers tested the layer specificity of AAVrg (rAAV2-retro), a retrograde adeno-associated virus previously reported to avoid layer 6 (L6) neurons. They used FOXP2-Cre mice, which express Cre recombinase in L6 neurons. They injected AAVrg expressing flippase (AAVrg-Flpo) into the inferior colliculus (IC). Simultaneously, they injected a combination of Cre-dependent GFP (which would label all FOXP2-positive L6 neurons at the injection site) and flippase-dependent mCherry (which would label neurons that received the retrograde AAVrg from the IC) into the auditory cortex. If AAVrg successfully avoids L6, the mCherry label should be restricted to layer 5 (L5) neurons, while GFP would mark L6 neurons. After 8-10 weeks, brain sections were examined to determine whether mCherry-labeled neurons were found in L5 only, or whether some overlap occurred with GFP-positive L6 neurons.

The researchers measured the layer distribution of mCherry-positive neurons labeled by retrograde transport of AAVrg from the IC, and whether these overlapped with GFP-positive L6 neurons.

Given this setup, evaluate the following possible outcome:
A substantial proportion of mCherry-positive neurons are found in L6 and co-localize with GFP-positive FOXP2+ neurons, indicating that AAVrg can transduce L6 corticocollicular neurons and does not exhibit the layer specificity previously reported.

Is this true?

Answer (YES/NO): NO